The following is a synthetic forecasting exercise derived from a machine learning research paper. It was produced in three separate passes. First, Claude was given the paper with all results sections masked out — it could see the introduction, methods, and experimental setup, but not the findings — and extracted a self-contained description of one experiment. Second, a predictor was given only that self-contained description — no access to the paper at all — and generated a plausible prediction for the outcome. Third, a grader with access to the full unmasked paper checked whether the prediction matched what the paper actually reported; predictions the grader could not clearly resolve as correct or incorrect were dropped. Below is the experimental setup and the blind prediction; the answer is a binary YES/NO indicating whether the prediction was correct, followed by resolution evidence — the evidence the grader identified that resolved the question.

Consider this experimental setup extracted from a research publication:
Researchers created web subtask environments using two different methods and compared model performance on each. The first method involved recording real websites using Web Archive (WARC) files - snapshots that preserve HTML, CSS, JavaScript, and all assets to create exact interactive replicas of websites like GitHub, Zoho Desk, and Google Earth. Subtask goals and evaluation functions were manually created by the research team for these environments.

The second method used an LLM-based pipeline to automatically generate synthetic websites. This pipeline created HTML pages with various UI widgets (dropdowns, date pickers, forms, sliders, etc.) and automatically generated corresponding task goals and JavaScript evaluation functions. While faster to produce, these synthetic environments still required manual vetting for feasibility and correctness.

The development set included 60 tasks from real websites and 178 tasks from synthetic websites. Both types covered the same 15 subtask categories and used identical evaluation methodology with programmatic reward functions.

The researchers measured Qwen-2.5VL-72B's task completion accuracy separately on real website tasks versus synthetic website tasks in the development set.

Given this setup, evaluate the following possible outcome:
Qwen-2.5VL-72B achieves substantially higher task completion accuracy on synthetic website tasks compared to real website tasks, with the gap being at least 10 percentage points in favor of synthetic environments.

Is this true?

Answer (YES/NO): YES